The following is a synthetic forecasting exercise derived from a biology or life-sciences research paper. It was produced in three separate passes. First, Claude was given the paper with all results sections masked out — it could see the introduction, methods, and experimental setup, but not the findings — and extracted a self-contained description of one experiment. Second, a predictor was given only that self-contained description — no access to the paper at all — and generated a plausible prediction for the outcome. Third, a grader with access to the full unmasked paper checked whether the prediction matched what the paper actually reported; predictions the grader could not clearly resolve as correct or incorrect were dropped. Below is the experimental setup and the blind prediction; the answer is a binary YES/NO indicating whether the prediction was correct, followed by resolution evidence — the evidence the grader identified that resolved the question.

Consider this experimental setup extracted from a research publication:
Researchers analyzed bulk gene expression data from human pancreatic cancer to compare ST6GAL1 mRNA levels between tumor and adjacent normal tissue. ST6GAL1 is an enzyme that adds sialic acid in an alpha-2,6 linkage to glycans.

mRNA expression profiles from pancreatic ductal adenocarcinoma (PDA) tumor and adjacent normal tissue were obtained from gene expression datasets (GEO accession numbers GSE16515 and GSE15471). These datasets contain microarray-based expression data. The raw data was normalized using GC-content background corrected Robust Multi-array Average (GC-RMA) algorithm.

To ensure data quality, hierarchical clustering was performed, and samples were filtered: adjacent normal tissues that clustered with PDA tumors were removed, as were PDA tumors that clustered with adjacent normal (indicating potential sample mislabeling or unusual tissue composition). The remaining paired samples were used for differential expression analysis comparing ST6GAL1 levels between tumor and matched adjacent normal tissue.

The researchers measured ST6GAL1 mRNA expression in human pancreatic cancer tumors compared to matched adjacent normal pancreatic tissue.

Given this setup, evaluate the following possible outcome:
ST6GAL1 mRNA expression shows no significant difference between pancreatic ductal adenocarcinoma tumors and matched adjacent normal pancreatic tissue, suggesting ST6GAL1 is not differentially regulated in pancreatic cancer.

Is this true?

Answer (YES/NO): NO